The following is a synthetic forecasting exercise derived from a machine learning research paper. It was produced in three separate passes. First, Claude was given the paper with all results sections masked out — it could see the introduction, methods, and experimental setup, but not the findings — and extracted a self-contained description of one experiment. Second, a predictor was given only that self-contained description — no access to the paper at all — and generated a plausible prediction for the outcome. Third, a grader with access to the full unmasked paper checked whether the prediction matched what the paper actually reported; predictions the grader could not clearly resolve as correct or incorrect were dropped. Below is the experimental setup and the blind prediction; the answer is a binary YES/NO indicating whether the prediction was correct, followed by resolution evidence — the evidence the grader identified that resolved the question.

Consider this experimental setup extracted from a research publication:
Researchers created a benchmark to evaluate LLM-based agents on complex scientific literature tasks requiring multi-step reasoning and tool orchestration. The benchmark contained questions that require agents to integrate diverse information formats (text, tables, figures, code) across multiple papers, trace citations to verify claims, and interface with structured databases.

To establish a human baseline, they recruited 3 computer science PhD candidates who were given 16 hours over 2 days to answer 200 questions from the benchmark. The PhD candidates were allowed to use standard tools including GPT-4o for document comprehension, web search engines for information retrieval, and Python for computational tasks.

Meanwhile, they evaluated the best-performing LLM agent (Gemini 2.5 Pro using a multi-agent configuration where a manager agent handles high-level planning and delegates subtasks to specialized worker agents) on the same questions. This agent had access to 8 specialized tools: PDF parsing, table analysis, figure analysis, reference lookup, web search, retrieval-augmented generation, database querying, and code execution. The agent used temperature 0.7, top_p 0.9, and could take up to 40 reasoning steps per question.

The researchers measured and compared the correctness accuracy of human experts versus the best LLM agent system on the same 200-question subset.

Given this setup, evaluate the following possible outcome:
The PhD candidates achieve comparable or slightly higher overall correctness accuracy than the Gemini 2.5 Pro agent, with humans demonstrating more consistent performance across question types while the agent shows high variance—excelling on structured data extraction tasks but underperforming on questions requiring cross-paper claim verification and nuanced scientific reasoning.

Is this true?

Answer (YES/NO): NO